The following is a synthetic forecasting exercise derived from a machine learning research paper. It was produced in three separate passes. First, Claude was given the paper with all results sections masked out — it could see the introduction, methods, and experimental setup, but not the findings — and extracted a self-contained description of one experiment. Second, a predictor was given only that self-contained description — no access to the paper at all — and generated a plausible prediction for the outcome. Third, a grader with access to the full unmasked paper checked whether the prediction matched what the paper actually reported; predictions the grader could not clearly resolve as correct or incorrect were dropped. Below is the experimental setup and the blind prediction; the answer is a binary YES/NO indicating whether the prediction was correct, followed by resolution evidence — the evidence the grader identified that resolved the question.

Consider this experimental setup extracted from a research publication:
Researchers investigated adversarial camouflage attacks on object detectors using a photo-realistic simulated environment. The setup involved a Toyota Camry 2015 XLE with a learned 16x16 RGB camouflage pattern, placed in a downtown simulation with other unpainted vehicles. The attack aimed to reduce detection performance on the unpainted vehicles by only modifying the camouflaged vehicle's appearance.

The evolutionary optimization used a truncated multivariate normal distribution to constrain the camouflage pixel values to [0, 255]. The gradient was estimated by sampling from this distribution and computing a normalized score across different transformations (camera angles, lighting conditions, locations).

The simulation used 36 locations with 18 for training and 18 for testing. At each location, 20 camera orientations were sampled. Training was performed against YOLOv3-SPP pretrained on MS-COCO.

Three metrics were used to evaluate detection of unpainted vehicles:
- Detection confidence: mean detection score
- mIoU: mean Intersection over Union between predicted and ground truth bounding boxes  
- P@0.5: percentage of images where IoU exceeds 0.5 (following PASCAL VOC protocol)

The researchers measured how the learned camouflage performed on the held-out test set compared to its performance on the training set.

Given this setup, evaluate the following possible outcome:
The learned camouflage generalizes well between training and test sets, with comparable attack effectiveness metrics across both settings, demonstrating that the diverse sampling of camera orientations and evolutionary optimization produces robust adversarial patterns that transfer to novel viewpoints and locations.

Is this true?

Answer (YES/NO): YES